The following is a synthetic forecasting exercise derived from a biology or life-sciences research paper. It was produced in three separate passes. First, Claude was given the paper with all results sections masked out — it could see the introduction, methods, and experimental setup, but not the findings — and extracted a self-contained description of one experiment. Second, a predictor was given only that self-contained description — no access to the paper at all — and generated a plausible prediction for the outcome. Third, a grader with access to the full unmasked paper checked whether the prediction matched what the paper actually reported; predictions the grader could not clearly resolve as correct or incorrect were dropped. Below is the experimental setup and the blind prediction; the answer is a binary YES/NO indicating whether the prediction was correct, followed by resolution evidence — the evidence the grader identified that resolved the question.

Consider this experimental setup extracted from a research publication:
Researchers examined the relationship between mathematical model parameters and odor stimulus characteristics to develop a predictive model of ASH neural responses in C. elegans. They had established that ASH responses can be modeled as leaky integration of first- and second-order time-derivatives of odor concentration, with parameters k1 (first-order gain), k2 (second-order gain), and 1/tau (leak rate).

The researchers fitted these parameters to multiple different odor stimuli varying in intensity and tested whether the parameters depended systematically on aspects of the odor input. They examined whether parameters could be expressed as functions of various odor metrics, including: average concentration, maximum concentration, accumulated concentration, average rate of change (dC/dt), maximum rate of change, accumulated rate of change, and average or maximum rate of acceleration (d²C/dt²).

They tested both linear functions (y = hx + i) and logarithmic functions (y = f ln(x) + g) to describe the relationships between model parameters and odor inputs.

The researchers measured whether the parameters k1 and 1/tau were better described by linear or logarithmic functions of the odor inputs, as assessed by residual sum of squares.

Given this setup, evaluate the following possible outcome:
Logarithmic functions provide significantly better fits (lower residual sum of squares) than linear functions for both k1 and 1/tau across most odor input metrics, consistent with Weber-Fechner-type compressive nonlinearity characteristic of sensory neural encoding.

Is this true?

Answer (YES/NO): YES